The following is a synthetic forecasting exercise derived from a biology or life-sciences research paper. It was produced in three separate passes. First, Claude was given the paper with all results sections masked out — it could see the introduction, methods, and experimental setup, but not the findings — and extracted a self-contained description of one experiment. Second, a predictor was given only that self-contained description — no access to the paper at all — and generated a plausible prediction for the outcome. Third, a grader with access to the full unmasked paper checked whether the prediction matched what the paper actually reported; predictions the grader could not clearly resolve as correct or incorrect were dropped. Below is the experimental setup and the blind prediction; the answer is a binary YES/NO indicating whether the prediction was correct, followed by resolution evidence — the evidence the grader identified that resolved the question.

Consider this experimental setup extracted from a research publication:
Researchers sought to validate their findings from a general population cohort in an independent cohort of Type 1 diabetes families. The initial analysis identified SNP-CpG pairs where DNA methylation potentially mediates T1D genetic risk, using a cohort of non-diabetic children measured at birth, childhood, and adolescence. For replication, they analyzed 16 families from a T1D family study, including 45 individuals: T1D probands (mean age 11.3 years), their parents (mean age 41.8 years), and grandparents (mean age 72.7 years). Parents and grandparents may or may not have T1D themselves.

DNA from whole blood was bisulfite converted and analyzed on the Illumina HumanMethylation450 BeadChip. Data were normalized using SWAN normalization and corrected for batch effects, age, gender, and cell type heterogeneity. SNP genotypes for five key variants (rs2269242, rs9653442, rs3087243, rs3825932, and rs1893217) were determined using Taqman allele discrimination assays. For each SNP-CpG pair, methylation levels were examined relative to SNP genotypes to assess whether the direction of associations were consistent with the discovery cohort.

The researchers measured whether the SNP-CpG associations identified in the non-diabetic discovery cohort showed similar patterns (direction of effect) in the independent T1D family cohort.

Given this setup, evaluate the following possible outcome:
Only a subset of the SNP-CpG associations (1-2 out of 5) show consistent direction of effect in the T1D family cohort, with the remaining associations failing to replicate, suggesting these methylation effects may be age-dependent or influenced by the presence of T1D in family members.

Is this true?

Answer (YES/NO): NO